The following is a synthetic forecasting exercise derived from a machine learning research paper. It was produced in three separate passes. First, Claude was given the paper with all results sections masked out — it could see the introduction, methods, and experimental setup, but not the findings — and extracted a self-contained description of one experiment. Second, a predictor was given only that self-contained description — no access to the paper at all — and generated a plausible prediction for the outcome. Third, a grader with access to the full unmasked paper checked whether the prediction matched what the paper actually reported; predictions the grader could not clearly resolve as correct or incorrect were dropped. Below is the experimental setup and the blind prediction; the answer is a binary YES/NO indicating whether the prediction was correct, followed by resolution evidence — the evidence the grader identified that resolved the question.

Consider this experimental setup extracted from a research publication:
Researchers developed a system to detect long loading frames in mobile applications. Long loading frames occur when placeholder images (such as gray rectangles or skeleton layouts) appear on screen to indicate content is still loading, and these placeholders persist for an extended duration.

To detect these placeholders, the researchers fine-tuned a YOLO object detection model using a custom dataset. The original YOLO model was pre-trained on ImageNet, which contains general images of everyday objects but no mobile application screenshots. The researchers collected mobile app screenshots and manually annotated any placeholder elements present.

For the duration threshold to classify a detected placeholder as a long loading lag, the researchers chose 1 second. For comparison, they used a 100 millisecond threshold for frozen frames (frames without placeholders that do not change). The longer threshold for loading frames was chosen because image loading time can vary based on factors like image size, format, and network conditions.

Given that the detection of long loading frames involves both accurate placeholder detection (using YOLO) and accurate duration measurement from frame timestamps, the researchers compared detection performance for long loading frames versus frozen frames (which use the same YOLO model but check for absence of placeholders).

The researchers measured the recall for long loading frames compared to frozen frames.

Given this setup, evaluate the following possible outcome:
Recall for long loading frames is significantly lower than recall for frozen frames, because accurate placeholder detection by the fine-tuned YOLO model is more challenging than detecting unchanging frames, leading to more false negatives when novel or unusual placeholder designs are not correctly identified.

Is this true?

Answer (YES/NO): NO